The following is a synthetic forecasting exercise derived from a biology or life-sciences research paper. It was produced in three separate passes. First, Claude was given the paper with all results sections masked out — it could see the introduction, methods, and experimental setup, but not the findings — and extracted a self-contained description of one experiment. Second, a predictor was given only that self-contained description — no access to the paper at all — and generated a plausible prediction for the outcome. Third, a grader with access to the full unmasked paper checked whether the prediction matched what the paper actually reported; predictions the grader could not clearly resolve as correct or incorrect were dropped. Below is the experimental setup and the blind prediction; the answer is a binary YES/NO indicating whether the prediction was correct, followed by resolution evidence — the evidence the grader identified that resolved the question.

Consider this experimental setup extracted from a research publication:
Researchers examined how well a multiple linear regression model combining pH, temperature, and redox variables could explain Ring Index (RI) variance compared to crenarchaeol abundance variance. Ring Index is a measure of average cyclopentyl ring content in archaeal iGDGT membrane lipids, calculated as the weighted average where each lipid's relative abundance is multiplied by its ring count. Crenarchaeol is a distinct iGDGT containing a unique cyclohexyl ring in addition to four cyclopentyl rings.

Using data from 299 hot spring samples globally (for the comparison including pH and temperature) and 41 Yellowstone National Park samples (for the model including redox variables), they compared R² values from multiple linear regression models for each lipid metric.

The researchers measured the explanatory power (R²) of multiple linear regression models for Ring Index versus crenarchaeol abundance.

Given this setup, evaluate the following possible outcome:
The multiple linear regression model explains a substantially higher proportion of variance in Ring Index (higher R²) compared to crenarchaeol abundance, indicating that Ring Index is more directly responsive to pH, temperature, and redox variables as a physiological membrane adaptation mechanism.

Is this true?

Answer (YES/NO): YES